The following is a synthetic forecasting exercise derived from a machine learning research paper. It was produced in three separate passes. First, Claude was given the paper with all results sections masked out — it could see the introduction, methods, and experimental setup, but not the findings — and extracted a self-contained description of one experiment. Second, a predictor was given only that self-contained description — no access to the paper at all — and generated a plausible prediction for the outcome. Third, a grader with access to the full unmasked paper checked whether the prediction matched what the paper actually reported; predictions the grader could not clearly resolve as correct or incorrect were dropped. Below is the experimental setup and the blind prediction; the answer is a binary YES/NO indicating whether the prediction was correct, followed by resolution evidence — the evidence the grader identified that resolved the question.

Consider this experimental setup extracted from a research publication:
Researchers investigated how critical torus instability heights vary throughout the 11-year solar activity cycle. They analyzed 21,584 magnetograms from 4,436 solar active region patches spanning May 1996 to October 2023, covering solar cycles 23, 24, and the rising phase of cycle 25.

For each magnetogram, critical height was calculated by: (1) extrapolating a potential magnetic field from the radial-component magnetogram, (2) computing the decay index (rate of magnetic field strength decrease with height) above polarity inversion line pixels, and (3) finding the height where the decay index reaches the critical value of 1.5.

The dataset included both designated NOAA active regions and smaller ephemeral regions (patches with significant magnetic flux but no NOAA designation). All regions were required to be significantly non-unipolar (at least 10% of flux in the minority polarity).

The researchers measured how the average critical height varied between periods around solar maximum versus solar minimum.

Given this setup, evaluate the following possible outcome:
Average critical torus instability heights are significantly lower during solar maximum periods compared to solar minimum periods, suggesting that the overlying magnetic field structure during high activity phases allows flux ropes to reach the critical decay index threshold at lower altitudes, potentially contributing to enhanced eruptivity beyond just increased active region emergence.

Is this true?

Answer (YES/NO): NO